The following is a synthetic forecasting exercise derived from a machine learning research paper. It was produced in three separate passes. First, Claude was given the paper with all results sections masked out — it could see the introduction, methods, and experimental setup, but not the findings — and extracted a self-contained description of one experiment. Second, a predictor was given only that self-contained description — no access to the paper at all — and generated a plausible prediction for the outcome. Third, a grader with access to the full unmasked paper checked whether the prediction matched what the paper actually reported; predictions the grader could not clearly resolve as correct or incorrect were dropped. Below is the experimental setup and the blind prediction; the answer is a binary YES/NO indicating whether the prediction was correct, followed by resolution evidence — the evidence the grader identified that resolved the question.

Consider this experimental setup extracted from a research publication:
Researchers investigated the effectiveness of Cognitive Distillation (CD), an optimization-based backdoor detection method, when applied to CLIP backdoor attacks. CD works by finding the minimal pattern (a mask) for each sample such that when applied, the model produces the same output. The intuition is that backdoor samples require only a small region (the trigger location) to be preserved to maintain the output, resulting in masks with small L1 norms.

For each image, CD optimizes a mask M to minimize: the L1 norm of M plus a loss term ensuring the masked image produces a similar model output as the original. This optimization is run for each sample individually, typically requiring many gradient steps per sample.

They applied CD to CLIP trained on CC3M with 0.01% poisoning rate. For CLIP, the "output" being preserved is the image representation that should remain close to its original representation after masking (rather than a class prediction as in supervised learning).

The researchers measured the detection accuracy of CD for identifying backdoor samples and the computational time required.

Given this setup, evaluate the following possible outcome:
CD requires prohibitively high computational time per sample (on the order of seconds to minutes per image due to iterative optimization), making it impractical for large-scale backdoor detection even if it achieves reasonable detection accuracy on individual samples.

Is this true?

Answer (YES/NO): NO